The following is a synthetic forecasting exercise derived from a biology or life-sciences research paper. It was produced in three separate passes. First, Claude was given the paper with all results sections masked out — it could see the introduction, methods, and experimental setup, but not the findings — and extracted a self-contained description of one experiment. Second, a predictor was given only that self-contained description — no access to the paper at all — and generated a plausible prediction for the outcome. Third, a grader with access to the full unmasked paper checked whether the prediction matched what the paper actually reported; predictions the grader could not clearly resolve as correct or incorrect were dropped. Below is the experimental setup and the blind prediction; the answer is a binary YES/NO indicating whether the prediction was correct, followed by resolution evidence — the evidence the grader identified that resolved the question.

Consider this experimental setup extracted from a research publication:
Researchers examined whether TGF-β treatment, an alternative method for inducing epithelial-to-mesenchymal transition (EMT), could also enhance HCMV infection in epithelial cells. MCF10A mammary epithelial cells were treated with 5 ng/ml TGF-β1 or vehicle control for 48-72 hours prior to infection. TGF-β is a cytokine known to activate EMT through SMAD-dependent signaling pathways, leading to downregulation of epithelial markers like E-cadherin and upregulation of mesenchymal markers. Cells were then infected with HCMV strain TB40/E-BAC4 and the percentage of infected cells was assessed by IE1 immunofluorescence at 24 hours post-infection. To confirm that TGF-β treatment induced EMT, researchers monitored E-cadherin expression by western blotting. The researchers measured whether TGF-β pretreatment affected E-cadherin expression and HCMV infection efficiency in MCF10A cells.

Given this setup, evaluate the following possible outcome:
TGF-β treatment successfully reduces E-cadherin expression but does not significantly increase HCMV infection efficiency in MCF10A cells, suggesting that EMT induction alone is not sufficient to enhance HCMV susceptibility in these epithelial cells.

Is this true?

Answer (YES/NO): NO